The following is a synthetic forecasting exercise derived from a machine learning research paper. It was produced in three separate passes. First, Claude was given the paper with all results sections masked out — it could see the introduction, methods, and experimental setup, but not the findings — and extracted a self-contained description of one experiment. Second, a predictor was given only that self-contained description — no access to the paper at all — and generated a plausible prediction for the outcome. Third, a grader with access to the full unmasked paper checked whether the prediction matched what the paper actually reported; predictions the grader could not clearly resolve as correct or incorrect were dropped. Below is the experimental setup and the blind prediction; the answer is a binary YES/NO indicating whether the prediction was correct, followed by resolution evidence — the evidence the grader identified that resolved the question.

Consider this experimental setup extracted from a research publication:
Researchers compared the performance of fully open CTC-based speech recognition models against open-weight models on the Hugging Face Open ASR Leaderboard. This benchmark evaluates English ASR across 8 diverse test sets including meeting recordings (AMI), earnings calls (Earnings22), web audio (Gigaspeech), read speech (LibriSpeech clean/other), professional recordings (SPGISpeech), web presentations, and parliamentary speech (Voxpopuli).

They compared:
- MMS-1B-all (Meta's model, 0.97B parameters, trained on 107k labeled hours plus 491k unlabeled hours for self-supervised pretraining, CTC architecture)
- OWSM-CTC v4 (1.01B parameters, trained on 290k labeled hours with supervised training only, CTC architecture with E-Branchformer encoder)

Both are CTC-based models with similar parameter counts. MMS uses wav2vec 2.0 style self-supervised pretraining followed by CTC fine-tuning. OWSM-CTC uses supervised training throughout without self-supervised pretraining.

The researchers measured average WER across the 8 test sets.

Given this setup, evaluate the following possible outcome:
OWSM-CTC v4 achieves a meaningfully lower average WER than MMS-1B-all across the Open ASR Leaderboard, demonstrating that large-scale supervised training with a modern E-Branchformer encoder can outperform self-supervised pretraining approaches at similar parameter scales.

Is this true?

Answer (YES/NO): YES